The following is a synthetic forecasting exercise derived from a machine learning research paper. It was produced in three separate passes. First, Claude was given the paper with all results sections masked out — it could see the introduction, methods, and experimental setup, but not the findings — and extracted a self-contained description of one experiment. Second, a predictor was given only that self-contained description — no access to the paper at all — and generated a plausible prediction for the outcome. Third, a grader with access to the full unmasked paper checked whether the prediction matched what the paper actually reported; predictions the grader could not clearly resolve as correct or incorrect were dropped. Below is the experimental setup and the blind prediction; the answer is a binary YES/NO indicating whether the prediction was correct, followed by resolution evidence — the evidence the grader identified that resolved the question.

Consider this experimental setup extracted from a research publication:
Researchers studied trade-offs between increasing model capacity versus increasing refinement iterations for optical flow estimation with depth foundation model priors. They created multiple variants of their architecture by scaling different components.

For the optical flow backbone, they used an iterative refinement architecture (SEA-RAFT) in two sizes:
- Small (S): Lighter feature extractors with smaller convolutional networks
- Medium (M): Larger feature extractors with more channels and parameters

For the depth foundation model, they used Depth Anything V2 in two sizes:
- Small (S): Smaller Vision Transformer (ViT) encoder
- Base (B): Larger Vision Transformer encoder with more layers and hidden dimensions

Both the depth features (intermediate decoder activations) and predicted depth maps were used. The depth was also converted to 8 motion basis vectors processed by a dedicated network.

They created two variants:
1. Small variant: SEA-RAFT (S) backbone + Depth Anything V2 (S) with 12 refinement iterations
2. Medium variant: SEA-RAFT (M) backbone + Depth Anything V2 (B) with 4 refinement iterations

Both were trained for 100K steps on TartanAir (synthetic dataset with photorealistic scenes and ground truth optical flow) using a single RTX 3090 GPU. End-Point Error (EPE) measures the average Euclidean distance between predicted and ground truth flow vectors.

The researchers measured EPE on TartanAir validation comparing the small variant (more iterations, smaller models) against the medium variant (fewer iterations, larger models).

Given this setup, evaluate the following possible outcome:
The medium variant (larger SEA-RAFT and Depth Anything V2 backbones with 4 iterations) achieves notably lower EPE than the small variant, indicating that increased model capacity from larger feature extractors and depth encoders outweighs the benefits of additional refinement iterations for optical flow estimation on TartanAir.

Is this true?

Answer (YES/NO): YES